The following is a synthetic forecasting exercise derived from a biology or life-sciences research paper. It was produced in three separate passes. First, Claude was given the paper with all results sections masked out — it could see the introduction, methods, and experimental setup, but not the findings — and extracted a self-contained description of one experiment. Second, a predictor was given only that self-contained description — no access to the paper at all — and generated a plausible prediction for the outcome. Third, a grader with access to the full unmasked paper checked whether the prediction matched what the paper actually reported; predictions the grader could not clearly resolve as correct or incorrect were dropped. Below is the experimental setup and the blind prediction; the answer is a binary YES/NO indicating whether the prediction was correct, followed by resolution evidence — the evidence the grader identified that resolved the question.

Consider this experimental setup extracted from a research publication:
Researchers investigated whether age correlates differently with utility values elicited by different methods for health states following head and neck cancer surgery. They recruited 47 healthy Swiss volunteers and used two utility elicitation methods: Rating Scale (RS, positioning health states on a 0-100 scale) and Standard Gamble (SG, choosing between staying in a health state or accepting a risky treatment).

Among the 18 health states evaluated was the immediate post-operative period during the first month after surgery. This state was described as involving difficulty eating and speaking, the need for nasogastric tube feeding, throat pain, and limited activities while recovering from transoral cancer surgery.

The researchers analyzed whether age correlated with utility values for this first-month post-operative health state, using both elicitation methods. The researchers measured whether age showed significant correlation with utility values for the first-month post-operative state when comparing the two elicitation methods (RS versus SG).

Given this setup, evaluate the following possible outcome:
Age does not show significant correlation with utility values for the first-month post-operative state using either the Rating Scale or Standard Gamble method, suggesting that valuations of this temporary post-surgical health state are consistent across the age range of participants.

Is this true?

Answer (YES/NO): NO